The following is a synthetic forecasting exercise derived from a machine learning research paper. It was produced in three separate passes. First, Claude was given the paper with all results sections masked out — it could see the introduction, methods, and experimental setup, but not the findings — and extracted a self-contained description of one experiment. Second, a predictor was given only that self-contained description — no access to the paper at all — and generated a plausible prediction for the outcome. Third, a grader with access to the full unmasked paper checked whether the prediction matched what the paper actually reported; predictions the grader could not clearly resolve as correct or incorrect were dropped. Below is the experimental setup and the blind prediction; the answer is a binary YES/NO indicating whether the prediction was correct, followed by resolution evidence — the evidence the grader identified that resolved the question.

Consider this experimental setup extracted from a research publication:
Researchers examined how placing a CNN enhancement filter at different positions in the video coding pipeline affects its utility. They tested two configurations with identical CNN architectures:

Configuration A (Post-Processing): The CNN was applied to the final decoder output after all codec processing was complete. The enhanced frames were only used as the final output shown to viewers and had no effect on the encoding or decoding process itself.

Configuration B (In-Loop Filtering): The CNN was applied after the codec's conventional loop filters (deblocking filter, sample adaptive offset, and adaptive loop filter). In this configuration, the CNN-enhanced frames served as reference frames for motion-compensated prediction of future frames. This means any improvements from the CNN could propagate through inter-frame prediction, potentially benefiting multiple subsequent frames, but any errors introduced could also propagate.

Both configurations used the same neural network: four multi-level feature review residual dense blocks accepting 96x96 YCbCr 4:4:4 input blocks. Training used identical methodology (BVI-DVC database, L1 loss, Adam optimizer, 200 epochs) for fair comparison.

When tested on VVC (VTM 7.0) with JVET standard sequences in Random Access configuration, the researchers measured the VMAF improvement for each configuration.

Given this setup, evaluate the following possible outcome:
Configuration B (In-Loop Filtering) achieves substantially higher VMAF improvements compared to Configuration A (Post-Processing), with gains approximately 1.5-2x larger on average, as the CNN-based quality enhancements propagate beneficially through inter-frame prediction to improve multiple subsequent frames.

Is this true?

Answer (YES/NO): NO